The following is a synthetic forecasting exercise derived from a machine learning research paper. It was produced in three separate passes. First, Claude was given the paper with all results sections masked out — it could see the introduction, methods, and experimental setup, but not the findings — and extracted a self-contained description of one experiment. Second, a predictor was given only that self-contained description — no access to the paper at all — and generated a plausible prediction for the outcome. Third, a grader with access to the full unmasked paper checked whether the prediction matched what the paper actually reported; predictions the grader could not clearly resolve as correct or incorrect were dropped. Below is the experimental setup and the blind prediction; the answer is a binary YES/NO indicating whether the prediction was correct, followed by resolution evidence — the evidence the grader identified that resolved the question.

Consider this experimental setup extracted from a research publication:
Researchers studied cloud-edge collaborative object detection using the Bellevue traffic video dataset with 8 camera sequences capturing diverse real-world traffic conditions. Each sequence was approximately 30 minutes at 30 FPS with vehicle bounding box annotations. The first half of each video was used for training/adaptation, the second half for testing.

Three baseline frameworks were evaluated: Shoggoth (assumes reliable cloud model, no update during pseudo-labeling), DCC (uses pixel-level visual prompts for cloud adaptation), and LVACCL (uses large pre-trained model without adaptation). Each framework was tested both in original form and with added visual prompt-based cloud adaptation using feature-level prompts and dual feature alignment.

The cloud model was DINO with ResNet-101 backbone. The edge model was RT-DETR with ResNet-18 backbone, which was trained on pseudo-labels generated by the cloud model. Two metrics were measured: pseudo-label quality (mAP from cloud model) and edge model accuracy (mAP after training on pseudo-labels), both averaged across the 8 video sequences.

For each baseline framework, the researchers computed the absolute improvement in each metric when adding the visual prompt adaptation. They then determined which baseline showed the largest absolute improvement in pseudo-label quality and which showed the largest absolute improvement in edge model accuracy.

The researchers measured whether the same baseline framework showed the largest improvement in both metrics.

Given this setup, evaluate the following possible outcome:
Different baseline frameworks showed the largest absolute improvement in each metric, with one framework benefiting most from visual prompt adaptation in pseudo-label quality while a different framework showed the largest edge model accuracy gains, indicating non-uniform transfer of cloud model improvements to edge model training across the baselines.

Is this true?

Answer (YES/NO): YES